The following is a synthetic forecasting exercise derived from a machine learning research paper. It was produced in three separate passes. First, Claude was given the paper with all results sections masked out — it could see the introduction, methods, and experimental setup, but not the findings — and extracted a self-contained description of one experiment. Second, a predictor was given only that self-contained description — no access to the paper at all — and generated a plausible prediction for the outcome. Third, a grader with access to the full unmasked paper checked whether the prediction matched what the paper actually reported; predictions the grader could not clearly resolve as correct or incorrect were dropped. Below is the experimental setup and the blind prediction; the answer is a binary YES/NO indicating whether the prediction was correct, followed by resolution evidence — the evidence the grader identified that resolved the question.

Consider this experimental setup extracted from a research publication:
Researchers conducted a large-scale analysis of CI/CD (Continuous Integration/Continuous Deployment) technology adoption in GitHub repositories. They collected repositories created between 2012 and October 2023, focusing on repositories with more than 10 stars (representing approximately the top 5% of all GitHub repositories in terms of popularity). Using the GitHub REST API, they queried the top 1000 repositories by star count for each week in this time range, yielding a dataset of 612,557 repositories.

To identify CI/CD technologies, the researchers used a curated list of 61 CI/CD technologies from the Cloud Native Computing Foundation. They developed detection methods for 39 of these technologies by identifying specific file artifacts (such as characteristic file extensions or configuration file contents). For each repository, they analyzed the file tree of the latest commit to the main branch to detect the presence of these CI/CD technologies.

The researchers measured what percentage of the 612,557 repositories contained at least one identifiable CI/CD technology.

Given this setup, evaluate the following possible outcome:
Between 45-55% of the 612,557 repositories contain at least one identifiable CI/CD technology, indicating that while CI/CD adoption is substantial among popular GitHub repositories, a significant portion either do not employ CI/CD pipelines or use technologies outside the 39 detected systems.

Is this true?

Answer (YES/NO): NO